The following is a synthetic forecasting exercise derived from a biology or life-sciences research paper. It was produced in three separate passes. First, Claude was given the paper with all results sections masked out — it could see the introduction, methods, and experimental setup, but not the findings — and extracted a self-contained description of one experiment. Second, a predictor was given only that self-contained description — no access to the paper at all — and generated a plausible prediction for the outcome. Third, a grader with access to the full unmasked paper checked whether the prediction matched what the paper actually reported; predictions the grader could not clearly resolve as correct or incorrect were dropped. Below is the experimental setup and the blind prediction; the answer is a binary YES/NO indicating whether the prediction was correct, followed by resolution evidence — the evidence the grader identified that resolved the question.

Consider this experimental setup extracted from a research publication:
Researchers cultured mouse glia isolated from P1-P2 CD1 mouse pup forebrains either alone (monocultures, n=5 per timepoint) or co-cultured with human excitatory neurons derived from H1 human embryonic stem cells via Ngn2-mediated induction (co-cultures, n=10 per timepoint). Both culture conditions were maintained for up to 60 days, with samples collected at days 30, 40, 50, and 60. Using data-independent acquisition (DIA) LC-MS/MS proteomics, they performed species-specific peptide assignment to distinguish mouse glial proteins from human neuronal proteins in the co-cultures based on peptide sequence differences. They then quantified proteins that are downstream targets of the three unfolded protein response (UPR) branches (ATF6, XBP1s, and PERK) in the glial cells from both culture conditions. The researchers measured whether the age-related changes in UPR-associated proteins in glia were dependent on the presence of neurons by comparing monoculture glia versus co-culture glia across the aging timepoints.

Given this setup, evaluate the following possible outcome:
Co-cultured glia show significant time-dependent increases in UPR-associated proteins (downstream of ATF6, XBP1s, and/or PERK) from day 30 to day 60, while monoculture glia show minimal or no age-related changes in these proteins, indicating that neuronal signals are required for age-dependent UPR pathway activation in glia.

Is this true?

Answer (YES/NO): NO